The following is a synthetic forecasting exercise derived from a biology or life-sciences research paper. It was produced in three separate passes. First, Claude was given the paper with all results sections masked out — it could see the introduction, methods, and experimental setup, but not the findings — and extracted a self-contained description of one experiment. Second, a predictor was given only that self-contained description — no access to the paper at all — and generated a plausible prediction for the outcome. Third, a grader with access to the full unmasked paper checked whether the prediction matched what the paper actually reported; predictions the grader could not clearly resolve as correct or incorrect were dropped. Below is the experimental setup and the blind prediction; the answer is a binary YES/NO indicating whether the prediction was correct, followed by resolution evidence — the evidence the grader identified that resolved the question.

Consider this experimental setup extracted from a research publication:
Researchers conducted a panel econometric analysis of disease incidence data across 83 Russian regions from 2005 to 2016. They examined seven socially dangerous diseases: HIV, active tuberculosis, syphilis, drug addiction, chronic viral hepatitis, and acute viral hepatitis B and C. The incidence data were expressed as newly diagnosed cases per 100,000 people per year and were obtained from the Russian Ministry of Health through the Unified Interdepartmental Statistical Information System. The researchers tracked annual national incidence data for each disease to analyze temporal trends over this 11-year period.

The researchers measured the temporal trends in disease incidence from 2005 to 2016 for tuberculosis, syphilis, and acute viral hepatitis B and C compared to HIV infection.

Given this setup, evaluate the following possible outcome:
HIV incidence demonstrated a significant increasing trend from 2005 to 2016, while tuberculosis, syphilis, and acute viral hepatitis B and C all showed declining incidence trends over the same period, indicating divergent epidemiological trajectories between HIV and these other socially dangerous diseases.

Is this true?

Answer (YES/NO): YES